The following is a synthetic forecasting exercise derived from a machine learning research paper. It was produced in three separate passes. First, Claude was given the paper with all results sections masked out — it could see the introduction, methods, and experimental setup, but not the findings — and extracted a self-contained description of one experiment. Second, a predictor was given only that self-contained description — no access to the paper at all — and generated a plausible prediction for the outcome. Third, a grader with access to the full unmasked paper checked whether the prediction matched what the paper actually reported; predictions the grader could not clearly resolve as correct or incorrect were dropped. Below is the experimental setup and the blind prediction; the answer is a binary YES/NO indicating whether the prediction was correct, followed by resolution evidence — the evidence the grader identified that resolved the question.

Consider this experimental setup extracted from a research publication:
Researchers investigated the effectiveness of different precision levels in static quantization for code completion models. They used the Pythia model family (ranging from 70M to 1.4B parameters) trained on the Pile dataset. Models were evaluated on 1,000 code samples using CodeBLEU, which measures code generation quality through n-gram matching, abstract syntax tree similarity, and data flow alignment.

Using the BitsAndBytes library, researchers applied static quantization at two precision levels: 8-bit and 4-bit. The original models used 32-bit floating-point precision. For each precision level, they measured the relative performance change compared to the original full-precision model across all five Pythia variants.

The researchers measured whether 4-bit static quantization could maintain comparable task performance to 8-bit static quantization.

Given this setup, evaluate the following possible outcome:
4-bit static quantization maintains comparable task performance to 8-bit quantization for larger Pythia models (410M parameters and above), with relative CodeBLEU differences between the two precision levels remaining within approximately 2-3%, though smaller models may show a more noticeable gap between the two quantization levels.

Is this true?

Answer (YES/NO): NO